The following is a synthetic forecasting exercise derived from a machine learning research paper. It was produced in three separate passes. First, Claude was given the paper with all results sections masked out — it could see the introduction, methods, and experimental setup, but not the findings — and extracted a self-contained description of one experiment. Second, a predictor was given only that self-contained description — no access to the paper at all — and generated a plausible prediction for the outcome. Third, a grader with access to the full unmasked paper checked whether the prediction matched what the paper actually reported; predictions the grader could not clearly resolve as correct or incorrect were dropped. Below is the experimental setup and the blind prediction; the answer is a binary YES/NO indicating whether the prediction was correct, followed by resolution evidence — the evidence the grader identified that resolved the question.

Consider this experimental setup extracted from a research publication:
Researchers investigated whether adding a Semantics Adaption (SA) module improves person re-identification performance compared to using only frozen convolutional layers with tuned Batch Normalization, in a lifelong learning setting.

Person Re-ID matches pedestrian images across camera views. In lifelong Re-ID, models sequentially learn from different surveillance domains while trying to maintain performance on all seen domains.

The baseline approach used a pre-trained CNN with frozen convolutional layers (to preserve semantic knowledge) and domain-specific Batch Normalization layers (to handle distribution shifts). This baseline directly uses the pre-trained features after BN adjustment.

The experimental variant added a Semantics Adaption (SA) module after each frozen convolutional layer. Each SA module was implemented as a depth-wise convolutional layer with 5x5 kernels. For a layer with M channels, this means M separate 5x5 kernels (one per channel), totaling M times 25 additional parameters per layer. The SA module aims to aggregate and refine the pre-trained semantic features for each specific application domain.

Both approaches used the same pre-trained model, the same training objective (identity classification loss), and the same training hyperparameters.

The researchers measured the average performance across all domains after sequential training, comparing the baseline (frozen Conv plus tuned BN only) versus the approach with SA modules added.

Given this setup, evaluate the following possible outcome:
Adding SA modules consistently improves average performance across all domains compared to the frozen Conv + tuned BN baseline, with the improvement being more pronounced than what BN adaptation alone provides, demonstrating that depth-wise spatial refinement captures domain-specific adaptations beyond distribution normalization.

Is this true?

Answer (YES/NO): NO